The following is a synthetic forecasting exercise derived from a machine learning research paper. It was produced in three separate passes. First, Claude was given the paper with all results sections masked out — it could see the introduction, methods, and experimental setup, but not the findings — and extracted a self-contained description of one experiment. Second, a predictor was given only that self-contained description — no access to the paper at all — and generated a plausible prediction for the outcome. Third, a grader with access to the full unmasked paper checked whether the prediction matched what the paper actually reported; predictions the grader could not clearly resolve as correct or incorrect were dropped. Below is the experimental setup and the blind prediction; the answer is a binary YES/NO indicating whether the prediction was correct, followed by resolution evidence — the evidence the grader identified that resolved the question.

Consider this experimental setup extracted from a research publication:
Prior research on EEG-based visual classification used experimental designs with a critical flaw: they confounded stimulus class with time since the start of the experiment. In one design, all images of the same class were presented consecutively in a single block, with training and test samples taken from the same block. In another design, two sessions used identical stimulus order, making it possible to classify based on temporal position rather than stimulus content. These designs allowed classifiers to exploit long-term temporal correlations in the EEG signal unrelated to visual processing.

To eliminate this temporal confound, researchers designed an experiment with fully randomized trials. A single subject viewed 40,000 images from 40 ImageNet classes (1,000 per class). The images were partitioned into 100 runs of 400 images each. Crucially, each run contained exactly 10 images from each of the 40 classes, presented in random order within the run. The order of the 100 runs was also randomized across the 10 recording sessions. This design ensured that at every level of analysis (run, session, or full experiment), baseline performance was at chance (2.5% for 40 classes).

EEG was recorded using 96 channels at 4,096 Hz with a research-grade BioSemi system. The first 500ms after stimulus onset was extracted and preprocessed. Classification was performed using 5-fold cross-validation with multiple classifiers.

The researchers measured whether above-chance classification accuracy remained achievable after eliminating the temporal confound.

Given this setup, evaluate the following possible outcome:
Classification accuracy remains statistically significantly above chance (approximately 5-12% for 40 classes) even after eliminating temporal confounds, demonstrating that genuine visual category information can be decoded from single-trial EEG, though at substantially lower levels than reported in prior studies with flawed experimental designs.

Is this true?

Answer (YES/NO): YES